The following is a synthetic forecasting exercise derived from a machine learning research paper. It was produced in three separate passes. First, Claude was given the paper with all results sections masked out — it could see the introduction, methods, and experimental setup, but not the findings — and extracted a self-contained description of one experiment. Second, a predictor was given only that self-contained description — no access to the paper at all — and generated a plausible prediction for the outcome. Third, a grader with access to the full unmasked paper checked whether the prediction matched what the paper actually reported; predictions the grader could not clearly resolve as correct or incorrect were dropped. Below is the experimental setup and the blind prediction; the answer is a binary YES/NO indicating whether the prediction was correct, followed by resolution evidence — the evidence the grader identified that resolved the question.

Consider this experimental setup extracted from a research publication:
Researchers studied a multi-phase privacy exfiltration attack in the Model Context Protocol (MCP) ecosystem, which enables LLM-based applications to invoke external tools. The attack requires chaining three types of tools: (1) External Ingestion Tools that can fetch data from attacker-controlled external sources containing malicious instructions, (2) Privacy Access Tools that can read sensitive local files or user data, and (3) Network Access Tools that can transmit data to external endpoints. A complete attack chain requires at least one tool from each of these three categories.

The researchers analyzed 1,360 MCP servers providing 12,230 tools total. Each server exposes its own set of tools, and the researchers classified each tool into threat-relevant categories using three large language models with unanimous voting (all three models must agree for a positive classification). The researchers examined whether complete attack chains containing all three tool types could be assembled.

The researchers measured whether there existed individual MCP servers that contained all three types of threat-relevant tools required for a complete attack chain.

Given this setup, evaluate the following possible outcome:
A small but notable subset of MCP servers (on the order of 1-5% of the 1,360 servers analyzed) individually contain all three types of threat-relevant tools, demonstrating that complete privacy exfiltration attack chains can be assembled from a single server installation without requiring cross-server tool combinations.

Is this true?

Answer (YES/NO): NO